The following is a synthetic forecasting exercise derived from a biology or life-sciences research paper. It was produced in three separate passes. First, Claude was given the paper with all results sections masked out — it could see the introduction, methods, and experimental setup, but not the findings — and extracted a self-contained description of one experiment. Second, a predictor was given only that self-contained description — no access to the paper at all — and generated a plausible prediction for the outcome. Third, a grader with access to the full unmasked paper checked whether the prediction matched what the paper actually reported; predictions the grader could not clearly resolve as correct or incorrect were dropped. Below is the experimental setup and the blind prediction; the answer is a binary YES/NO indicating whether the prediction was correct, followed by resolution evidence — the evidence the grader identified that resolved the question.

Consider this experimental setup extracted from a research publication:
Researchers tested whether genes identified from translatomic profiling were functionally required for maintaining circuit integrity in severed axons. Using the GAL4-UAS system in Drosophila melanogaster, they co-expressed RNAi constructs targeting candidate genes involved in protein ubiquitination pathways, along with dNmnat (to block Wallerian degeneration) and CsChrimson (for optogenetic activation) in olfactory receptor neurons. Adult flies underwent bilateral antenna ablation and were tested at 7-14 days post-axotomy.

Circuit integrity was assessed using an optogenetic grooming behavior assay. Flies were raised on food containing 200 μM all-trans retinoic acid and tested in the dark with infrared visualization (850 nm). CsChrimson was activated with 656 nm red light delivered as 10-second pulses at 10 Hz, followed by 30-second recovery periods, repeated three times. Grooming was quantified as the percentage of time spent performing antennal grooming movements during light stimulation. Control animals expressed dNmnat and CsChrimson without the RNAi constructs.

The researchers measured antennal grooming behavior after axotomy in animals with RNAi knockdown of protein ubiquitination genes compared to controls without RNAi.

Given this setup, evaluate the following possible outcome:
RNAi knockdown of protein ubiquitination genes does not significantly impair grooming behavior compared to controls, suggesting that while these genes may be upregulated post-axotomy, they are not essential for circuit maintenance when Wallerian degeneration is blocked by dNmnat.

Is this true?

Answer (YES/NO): NO